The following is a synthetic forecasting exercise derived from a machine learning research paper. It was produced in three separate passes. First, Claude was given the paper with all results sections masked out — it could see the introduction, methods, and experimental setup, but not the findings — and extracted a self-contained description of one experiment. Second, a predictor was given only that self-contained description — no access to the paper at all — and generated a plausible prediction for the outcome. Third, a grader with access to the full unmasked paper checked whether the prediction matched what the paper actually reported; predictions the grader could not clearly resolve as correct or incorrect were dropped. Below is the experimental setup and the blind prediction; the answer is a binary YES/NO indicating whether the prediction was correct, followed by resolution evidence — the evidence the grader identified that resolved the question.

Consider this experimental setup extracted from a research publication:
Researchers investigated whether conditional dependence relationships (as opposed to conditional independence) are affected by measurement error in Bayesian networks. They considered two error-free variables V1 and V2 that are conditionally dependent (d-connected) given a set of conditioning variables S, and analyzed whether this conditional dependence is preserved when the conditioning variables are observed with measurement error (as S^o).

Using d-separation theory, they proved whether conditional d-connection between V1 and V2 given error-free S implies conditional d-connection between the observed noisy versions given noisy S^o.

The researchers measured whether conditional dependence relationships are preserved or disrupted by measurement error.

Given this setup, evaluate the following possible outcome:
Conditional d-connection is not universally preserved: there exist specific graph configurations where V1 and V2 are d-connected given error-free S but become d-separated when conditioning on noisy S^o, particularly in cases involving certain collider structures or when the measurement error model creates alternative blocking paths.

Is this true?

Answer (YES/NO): NO